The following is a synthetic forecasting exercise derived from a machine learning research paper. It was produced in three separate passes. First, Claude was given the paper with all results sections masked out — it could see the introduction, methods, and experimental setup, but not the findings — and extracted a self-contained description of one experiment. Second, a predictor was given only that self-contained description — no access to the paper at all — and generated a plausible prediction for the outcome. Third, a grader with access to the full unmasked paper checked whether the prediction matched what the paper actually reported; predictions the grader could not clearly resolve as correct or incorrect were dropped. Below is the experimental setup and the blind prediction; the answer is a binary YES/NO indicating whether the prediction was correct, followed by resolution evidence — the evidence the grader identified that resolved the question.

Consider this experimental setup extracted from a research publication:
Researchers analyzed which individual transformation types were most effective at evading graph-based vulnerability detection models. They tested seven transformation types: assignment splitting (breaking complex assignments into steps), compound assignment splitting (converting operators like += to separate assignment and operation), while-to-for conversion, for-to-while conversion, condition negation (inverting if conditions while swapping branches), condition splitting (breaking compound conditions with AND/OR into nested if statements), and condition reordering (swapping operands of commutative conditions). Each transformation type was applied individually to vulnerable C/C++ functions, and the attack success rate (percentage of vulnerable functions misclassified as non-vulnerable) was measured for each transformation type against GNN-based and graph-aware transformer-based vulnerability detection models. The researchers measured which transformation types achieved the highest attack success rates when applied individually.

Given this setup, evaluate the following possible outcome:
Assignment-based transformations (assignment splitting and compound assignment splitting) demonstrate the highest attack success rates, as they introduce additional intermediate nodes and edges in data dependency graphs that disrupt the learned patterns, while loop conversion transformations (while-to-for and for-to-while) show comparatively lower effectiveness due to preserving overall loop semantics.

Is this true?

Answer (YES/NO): NO